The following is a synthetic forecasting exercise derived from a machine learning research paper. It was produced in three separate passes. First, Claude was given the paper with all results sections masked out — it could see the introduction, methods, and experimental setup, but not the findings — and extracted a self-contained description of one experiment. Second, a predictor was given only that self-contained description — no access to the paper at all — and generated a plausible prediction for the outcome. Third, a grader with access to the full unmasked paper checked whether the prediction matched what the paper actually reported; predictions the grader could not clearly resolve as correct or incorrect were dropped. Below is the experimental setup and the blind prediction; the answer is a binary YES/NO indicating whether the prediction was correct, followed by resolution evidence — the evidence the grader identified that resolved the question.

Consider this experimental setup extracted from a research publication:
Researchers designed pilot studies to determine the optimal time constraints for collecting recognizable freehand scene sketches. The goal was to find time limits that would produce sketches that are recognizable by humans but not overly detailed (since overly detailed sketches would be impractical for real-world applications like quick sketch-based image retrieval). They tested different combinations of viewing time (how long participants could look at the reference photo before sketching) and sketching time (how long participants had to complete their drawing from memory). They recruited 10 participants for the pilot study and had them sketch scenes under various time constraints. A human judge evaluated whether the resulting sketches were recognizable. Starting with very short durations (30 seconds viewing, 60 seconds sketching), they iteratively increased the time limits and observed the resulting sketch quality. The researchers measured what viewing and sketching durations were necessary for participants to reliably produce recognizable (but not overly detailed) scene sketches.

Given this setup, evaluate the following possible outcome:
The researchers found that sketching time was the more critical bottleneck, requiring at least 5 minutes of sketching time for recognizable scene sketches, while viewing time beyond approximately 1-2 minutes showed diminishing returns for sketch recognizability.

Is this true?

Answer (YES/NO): NO